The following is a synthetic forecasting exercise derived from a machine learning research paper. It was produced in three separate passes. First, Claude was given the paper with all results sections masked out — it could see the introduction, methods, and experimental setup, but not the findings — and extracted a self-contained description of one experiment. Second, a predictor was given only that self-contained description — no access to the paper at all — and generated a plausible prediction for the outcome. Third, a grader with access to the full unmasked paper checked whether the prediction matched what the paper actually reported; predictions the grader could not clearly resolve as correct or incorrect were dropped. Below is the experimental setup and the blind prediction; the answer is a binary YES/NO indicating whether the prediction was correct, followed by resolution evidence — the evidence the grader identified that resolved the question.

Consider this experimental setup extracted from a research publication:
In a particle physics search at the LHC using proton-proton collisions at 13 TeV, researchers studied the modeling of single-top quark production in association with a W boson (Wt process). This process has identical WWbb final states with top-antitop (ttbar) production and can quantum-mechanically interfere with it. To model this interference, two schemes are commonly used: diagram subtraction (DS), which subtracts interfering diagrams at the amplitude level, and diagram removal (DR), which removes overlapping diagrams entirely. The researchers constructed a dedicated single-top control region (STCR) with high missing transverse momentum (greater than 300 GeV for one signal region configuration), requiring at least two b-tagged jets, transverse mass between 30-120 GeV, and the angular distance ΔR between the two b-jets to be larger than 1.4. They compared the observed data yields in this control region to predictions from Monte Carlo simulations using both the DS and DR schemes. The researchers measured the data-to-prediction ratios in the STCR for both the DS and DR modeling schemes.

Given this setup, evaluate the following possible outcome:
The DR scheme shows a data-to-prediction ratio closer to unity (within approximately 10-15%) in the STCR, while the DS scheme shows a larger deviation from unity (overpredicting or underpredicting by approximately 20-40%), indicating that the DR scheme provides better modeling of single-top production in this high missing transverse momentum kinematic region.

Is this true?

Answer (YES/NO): NO